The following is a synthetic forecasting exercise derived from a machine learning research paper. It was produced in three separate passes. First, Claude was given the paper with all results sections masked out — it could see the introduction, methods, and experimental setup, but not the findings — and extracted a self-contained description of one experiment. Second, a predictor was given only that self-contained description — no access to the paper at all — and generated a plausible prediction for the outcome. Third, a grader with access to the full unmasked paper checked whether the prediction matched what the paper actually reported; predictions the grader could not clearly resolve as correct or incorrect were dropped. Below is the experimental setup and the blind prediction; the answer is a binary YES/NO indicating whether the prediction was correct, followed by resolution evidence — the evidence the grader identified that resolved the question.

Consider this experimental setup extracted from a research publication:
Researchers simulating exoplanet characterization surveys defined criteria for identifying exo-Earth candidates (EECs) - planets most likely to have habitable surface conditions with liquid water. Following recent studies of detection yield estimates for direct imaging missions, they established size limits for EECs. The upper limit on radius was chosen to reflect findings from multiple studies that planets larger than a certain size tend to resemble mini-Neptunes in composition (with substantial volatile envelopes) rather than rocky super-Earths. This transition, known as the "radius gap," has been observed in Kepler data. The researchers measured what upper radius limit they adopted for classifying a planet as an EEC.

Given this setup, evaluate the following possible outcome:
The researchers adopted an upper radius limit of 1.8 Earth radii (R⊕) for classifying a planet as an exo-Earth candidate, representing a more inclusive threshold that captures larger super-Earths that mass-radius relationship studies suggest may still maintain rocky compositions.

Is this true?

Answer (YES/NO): NO